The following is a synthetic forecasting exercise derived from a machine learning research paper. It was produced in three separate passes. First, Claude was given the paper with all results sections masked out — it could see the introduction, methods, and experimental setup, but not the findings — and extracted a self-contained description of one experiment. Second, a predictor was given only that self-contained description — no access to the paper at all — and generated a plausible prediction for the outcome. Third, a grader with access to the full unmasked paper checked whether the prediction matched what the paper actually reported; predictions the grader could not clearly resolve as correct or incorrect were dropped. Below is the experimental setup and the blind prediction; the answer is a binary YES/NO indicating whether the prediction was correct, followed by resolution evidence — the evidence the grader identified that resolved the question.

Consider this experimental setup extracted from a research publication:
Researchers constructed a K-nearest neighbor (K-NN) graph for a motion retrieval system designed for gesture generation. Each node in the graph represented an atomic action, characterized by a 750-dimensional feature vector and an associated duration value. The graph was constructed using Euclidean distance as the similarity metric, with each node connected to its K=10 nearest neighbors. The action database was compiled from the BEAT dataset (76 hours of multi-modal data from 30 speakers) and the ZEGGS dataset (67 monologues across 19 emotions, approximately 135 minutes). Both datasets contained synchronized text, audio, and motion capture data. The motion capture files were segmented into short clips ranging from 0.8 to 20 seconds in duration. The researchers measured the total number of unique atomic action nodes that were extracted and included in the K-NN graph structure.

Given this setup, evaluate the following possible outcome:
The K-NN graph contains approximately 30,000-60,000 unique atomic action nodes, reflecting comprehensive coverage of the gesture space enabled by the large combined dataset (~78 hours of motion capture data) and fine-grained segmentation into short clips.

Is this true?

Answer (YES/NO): NO